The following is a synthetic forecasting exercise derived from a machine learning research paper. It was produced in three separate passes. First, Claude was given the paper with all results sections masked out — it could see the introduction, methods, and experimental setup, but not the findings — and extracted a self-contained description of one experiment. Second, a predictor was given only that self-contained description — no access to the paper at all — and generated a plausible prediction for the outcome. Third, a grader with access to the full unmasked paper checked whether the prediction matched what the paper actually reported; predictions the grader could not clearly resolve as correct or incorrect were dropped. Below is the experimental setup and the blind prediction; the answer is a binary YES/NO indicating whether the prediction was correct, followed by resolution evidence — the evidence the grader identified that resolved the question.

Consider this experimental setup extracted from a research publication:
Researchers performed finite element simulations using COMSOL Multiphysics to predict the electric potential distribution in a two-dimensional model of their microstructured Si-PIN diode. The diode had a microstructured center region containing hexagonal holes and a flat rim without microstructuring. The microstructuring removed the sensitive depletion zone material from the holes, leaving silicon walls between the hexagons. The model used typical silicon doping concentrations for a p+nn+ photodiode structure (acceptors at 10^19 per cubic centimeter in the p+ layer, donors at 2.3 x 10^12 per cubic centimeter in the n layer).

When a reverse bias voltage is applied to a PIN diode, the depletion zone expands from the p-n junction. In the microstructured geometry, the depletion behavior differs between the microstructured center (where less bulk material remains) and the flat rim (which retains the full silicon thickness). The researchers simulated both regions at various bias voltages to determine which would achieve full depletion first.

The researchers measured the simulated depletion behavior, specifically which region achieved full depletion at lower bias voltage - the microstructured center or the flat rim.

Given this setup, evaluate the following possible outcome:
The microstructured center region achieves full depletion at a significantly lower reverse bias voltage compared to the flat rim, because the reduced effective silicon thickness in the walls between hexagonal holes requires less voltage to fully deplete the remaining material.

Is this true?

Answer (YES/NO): YES